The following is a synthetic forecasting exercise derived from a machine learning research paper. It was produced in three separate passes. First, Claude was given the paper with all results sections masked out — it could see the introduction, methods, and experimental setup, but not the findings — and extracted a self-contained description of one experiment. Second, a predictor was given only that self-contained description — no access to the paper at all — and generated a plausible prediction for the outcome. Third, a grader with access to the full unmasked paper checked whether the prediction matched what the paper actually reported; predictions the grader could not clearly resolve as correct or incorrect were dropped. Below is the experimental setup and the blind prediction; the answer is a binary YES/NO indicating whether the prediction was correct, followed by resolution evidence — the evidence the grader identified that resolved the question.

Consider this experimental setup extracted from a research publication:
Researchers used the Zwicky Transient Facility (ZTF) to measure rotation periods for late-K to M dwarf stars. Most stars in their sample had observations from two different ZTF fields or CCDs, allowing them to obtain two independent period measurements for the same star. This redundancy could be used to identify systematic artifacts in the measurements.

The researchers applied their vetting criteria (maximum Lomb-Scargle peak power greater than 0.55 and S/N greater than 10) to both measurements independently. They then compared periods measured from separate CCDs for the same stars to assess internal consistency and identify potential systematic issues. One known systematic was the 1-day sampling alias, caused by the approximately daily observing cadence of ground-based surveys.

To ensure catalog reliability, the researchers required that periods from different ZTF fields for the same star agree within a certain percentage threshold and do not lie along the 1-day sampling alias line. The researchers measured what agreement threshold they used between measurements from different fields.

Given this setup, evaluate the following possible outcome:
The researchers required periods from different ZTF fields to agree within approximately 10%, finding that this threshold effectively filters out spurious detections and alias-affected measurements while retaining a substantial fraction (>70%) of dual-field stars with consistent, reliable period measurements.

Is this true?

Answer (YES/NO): NO